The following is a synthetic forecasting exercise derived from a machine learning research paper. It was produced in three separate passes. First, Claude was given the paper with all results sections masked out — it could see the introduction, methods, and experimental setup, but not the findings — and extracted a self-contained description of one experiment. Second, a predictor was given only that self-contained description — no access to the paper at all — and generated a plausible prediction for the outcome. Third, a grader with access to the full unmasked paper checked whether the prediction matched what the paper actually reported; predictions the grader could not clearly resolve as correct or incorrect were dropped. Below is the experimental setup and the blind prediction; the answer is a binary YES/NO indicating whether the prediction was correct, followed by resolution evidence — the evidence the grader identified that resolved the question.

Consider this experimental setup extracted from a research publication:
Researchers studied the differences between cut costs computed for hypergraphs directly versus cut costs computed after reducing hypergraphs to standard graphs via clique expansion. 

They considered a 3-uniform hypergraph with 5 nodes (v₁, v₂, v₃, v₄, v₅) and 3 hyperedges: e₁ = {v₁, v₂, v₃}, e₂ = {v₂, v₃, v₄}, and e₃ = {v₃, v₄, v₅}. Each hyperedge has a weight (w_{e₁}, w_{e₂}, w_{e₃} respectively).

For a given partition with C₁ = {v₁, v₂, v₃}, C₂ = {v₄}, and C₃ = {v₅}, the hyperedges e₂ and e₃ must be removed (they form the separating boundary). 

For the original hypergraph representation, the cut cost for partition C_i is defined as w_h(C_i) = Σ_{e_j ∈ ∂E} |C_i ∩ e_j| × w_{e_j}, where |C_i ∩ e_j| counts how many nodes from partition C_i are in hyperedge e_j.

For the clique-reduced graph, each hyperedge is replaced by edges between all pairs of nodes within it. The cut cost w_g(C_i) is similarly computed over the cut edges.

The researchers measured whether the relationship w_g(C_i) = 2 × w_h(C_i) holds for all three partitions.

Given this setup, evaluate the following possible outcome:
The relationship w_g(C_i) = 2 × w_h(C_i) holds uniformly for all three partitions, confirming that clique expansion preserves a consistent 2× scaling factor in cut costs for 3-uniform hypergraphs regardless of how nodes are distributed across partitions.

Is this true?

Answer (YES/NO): NO